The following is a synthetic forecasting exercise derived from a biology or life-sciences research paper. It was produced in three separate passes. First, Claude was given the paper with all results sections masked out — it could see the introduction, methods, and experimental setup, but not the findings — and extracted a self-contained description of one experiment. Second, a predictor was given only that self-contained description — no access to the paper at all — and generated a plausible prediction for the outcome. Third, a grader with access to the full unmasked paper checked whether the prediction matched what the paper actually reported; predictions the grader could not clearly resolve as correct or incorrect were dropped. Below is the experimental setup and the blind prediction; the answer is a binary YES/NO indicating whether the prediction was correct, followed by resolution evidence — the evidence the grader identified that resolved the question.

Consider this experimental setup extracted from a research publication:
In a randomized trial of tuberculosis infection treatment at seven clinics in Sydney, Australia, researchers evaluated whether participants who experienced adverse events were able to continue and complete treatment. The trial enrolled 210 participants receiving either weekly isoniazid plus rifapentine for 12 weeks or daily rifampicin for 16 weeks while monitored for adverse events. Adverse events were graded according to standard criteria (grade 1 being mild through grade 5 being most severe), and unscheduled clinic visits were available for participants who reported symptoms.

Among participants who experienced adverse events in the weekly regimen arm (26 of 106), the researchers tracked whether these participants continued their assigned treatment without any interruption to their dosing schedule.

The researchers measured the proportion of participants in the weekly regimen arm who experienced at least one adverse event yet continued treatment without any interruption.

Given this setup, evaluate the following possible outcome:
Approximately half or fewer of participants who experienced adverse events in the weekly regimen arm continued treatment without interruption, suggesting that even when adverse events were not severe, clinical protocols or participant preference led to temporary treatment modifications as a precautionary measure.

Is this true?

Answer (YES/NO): NO